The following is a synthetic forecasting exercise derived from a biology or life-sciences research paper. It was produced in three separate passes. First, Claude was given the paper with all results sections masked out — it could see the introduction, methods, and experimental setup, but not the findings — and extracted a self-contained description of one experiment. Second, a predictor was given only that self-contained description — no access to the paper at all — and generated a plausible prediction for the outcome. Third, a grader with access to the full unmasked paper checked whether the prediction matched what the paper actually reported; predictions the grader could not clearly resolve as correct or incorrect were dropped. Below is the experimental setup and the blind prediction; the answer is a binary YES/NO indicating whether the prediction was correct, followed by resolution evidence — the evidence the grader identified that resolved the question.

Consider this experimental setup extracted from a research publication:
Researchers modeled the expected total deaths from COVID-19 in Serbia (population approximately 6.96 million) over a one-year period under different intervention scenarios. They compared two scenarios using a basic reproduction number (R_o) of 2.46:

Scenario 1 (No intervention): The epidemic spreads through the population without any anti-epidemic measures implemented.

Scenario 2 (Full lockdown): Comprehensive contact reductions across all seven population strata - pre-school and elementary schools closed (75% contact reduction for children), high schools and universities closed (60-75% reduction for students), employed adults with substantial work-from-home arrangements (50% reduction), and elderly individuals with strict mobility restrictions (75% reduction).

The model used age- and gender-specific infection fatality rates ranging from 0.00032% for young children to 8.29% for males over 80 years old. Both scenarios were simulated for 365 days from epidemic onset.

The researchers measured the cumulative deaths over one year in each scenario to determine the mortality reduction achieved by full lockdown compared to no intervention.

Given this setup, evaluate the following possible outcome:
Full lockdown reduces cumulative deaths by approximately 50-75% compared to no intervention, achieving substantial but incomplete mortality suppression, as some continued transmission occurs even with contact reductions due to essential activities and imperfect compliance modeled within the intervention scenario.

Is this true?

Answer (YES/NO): NO